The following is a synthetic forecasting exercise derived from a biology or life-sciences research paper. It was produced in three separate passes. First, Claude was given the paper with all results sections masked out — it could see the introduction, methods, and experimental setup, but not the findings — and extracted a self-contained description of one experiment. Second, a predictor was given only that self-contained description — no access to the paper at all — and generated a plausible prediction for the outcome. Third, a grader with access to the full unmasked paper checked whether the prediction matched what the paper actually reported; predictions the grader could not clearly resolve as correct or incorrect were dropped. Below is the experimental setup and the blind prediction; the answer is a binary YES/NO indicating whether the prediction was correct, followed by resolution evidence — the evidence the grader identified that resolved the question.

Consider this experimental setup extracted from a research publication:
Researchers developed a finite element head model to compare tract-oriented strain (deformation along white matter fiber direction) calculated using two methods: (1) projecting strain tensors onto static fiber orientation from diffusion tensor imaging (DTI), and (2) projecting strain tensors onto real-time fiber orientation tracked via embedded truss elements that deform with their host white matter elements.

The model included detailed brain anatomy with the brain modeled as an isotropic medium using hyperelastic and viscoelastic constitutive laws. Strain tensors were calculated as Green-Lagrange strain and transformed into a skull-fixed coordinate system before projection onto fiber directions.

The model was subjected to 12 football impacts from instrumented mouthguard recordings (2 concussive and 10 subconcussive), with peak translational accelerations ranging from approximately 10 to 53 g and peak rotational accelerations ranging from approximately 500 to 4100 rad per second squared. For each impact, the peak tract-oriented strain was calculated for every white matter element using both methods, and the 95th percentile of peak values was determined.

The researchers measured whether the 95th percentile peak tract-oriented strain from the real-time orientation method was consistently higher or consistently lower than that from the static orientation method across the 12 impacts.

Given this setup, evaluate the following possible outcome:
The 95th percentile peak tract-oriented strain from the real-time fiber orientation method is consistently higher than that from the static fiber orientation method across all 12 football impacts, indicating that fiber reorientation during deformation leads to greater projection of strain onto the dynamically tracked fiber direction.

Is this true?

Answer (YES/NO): YES